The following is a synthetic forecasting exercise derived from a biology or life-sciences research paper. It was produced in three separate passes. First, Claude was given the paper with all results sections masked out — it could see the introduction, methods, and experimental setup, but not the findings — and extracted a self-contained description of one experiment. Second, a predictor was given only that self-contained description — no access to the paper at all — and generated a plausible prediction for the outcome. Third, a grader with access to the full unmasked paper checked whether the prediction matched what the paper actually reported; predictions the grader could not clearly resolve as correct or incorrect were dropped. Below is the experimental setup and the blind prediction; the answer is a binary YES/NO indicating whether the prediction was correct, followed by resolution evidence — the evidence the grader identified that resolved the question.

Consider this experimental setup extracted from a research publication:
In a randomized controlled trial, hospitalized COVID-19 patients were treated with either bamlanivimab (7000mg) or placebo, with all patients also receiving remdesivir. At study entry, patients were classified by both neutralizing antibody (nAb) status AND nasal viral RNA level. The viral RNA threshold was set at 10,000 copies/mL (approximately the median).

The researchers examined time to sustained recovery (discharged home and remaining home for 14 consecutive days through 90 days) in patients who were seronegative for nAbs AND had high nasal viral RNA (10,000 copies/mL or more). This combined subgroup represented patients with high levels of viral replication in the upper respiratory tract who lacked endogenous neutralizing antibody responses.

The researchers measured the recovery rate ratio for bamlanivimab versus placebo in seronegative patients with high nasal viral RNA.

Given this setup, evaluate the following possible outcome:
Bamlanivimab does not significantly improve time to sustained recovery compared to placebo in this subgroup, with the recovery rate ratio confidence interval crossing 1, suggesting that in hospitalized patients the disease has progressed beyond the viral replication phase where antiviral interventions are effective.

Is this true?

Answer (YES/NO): NO